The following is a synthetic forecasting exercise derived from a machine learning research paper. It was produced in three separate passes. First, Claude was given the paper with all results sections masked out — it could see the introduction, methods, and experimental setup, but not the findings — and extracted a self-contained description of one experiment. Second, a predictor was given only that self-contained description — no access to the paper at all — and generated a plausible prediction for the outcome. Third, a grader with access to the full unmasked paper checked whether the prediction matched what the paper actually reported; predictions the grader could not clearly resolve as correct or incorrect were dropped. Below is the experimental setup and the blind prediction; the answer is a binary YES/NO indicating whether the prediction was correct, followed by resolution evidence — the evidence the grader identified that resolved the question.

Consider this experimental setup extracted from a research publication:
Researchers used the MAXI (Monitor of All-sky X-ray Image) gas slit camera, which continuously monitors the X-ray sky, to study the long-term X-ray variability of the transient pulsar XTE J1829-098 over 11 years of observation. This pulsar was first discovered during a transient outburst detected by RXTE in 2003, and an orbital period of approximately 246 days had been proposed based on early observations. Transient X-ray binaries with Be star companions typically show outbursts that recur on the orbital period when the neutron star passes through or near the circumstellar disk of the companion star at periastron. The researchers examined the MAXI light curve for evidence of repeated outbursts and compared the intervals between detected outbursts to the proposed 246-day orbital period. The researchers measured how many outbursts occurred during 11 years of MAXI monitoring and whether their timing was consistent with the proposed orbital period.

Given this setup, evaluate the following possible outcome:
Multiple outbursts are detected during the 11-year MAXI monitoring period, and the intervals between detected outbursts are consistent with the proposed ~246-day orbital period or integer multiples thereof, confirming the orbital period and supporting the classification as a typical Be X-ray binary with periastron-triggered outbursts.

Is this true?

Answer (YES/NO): YES